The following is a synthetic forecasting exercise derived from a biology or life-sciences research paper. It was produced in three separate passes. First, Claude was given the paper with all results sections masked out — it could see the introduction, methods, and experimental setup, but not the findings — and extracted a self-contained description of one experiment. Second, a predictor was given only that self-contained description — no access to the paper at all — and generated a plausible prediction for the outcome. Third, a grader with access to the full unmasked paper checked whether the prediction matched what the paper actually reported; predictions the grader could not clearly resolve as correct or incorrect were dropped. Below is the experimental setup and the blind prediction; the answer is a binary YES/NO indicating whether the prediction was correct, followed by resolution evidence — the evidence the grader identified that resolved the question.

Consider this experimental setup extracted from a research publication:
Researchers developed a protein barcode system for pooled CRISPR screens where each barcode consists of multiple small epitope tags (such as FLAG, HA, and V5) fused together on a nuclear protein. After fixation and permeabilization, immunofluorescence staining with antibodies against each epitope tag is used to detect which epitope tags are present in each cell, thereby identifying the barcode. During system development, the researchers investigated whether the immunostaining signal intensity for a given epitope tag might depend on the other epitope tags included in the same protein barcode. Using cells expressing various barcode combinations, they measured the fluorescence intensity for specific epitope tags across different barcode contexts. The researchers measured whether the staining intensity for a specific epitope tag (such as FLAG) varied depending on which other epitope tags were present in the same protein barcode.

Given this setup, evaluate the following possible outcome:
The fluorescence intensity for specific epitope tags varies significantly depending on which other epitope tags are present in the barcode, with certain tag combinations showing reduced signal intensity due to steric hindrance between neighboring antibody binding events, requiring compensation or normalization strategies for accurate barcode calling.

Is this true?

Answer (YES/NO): NO